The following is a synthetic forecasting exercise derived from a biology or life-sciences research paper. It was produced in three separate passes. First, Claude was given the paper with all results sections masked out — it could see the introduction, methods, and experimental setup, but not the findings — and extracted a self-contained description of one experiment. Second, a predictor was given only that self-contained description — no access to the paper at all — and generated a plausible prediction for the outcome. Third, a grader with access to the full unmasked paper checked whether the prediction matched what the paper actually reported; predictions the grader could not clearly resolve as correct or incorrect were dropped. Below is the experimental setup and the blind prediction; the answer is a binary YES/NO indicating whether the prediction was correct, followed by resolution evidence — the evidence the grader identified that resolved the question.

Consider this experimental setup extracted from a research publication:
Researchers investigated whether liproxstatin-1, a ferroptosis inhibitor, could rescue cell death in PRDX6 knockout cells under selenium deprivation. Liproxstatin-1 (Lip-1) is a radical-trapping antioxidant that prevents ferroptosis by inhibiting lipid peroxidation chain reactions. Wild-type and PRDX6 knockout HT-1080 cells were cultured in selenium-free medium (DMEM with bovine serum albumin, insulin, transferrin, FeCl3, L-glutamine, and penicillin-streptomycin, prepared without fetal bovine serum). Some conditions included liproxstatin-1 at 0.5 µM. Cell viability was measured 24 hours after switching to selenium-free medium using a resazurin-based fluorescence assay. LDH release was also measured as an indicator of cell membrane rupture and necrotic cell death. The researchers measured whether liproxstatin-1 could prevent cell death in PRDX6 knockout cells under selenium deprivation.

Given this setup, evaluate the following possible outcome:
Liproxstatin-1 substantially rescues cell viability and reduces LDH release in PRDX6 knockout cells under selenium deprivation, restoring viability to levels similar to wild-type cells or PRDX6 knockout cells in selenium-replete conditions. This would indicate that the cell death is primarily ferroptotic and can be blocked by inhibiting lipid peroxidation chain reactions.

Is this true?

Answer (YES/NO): YES